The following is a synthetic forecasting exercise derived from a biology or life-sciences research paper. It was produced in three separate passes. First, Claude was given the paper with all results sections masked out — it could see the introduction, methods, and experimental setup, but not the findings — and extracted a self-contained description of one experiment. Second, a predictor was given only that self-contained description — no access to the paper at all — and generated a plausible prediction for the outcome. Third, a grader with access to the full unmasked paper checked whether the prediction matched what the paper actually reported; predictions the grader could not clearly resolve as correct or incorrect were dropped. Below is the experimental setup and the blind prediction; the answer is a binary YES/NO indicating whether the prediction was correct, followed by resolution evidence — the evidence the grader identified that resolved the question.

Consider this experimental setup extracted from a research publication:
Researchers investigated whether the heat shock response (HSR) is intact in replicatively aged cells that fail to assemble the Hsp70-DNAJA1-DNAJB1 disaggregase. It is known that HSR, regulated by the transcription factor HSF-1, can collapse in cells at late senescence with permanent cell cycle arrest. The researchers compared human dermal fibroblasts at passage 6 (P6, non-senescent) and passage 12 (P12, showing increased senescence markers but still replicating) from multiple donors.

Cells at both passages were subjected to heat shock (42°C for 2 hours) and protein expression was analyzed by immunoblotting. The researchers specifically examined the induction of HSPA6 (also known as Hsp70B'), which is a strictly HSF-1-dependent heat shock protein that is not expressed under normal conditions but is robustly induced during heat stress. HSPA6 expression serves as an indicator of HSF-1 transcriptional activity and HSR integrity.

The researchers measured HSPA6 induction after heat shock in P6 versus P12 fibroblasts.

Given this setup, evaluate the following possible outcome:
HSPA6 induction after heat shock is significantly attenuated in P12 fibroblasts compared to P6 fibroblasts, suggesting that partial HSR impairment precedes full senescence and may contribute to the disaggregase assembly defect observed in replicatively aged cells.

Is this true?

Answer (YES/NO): NO